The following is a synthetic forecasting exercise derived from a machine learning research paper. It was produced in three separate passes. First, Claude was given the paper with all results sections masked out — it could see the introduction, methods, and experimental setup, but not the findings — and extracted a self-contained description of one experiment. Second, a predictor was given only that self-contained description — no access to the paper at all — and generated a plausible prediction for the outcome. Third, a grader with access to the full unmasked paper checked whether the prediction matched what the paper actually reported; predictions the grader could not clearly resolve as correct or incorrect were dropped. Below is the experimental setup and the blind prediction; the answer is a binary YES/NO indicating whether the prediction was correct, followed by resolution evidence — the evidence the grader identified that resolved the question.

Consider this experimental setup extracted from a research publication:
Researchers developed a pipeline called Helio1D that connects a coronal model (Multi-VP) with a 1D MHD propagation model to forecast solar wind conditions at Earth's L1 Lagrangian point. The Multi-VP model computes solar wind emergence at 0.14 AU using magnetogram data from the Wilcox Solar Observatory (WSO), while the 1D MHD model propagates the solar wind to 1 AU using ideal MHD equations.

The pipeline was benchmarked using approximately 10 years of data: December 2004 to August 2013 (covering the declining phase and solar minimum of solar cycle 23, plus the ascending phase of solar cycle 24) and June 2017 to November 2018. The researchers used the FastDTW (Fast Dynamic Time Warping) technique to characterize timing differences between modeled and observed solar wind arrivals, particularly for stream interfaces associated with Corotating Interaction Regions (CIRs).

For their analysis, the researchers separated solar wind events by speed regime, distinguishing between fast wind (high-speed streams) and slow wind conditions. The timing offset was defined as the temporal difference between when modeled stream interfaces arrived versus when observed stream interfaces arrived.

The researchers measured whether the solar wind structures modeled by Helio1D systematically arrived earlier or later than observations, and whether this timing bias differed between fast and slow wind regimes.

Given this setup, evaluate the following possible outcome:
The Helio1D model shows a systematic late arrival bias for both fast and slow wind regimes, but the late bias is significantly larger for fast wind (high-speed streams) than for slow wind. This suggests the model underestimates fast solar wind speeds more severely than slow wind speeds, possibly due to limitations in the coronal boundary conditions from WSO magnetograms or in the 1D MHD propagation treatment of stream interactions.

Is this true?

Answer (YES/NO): NO